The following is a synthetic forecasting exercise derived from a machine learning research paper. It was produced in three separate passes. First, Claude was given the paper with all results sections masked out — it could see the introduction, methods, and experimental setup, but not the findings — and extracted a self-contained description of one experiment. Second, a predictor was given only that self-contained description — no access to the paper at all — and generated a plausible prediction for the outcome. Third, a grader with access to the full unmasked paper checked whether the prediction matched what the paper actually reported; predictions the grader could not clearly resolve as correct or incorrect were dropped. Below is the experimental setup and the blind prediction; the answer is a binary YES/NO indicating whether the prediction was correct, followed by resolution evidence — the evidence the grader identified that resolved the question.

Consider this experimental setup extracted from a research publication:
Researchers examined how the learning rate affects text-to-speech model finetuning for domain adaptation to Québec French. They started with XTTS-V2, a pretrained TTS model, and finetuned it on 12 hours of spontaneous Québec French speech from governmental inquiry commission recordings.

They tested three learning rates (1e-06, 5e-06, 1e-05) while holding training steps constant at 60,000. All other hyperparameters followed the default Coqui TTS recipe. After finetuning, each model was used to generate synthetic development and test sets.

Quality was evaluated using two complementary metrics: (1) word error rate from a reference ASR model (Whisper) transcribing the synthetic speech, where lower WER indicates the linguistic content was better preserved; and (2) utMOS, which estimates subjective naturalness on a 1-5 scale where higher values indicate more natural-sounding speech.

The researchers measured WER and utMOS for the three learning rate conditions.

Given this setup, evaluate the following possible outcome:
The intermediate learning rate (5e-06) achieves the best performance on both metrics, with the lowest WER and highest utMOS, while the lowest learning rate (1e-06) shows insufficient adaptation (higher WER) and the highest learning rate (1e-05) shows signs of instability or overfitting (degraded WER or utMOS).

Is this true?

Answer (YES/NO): YES